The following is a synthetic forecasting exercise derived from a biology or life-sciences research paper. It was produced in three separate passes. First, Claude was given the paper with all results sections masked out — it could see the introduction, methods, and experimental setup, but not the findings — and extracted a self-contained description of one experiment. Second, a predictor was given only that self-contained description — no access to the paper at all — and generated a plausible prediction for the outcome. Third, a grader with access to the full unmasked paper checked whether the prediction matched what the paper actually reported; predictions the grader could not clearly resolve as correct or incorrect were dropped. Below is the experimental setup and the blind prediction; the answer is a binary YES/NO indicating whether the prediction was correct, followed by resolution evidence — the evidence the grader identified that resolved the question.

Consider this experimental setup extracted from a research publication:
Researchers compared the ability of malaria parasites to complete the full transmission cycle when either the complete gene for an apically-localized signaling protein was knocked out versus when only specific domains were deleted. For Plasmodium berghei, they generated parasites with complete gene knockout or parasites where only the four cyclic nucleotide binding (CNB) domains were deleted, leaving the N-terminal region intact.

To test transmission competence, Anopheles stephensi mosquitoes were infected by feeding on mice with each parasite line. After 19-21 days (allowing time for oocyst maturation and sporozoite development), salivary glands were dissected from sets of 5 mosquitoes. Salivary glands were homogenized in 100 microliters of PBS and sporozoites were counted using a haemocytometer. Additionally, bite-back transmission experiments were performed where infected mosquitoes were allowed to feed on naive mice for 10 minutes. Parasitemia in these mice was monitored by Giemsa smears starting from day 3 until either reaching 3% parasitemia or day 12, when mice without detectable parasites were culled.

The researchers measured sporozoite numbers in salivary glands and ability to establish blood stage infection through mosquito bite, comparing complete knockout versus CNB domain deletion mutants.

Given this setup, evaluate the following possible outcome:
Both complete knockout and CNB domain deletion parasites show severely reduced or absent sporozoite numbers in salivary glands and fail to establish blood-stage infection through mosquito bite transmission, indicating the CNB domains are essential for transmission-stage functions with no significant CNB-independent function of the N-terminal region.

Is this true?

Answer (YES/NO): NO